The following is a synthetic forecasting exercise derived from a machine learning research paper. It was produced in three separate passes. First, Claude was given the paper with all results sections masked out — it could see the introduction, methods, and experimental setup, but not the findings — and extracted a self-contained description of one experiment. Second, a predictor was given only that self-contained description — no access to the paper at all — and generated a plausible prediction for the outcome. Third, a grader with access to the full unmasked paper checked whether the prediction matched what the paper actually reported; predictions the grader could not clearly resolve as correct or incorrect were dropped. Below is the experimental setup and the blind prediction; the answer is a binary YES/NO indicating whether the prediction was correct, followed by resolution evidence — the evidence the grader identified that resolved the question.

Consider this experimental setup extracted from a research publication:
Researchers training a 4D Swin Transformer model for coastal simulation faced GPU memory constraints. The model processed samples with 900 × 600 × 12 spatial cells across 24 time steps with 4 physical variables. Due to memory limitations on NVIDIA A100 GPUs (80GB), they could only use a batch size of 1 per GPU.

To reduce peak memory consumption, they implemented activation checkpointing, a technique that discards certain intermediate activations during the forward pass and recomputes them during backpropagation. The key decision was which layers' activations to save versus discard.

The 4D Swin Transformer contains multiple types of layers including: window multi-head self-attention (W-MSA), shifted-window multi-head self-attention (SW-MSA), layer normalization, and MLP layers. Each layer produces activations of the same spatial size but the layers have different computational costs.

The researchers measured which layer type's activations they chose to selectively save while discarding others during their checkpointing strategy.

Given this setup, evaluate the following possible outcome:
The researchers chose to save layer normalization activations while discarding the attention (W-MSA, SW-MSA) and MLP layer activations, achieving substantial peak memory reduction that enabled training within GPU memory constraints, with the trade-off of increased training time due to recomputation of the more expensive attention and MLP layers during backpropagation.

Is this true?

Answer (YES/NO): NO